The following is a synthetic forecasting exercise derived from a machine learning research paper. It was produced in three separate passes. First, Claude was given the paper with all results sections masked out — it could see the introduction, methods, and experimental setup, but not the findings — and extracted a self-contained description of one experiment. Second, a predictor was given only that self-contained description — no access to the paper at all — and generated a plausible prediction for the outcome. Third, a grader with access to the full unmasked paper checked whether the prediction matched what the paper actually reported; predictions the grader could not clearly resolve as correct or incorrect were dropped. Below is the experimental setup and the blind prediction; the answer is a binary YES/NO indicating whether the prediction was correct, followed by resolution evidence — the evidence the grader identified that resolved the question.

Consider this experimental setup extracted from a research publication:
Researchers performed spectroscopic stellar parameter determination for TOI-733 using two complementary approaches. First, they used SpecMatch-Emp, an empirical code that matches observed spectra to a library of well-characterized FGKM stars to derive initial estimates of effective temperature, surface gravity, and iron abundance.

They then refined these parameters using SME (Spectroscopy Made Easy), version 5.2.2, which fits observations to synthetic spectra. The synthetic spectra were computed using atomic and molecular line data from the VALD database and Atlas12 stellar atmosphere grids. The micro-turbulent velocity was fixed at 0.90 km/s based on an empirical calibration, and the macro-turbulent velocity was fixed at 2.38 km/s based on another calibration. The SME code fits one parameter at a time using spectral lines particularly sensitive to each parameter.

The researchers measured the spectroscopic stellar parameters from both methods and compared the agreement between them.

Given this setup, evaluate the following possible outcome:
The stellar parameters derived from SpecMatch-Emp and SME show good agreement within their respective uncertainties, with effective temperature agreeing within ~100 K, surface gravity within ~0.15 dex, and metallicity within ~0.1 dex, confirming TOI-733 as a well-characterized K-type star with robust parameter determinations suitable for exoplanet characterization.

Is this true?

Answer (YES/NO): NO